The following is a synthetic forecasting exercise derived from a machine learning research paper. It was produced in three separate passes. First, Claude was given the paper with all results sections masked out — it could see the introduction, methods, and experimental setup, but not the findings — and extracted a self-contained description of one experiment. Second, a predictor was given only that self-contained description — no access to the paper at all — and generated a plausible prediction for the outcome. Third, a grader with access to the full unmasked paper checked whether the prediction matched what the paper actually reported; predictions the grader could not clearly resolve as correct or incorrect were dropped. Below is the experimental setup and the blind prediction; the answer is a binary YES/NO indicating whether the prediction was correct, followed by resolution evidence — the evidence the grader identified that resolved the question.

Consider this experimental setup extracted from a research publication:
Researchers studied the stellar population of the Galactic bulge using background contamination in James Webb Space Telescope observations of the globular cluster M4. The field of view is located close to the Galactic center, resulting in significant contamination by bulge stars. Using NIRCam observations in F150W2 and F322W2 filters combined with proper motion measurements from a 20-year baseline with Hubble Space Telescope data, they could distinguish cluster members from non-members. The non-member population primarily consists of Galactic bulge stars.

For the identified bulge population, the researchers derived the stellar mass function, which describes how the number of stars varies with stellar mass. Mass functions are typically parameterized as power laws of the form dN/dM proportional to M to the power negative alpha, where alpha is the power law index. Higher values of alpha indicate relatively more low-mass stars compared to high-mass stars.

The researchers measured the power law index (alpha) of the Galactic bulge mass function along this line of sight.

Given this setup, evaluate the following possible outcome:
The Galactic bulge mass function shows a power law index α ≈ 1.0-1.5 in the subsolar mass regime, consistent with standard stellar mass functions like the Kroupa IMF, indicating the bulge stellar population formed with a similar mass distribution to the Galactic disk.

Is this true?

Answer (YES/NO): NO